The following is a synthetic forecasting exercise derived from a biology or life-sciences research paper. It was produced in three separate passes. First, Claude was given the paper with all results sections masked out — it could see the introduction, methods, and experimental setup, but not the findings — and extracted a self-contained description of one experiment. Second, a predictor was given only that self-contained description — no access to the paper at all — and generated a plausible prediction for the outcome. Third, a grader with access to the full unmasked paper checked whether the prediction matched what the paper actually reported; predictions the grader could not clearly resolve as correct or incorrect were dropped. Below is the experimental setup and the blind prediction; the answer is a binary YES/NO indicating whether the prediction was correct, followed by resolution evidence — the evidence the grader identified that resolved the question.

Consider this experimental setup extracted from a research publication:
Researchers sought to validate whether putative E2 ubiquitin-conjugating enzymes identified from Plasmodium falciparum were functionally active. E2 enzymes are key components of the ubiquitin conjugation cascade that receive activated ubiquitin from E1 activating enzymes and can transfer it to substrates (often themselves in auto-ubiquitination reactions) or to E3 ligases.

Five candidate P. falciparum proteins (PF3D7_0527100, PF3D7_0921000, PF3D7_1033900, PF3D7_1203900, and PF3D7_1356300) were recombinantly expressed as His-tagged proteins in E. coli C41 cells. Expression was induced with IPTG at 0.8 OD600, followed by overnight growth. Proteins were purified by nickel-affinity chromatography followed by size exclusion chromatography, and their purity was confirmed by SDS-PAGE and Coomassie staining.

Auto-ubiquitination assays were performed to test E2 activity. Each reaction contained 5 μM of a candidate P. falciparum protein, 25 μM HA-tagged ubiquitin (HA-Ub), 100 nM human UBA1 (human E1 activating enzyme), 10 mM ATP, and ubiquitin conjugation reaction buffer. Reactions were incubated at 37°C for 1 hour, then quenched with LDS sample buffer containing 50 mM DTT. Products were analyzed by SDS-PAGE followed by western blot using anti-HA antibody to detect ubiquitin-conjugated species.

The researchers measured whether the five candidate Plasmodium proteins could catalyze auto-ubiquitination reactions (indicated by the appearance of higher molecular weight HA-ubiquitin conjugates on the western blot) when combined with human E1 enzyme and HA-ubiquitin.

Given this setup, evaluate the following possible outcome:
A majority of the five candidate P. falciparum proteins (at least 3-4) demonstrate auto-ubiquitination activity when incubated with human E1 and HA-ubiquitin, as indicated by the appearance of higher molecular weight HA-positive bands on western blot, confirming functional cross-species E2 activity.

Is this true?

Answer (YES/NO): YES